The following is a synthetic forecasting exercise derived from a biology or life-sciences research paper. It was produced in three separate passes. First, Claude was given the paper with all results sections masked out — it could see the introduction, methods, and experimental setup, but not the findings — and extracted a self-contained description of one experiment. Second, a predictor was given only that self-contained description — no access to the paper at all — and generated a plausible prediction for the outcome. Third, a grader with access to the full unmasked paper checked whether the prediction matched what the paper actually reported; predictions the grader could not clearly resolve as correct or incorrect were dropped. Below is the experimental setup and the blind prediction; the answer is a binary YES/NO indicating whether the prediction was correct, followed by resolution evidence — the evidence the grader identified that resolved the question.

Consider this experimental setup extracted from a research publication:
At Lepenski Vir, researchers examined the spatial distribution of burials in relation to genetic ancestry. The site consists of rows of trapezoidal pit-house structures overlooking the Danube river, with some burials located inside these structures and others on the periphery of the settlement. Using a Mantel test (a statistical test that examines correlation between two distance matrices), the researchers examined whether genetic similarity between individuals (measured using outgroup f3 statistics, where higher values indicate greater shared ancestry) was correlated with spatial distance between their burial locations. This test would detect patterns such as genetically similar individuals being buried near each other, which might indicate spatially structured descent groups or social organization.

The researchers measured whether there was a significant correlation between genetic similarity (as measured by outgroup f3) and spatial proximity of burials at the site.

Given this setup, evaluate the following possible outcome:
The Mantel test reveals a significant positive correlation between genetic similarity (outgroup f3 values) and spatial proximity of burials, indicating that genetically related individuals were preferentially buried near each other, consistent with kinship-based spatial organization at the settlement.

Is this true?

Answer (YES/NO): NO